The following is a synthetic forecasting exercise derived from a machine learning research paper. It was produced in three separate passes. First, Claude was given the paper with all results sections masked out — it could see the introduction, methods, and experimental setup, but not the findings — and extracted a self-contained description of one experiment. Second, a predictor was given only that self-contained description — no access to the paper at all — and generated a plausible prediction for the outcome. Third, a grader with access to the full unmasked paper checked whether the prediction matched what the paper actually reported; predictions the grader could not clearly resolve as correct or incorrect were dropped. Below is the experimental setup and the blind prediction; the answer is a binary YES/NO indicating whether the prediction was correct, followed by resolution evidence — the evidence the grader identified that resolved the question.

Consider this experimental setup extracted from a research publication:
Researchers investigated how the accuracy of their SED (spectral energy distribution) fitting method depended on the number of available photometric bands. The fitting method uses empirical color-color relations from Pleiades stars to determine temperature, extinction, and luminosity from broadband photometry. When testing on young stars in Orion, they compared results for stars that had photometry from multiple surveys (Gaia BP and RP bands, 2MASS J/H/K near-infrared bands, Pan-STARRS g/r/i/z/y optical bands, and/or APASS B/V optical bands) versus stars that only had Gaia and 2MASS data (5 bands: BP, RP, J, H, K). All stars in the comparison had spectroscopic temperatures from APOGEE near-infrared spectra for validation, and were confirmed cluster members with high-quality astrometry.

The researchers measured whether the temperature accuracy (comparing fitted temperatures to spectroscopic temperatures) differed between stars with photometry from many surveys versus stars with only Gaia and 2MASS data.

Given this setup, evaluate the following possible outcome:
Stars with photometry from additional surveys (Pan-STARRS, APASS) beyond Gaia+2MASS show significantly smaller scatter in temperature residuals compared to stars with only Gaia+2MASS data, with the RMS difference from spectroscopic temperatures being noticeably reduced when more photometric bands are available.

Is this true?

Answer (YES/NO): YES